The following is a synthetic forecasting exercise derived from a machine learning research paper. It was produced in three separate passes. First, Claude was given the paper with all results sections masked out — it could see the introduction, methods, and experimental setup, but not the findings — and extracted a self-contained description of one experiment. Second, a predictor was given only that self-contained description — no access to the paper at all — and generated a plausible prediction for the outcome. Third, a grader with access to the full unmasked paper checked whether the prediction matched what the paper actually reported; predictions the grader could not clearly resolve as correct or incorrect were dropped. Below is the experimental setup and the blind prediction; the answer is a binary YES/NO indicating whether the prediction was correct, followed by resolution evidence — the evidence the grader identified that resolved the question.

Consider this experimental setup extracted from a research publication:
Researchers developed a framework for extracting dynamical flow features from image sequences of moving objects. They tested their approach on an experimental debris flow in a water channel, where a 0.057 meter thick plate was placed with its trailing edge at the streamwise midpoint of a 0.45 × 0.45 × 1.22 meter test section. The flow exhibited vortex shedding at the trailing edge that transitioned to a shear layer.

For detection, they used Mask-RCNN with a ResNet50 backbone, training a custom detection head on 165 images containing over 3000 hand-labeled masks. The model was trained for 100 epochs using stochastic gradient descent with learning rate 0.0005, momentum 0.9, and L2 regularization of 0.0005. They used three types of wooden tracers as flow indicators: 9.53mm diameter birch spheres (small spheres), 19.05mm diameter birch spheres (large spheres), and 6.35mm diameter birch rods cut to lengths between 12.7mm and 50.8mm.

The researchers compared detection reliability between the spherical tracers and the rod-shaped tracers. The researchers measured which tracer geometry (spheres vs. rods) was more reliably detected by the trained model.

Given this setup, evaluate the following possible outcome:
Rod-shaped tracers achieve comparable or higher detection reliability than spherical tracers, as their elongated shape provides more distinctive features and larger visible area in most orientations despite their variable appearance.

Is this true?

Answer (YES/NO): NO